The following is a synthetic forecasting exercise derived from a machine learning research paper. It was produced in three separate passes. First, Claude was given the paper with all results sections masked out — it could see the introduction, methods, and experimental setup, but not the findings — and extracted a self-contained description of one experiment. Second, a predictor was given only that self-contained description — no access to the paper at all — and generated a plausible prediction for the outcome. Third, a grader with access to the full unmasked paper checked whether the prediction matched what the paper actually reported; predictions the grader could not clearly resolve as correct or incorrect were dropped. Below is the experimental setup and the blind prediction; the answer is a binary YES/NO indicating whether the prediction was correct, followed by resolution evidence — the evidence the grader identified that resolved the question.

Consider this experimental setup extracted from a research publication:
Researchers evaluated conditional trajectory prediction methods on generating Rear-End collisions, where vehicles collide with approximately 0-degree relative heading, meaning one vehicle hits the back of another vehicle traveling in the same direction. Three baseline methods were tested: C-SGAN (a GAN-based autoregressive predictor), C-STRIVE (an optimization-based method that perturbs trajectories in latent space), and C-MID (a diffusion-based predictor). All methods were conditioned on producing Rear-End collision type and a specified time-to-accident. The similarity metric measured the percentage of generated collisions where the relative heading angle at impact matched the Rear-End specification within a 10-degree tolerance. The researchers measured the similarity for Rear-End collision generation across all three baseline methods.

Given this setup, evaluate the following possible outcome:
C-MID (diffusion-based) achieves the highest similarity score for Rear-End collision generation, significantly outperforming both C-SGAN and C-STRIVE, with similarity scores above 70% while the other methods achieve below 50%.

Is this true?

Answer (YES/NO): NO